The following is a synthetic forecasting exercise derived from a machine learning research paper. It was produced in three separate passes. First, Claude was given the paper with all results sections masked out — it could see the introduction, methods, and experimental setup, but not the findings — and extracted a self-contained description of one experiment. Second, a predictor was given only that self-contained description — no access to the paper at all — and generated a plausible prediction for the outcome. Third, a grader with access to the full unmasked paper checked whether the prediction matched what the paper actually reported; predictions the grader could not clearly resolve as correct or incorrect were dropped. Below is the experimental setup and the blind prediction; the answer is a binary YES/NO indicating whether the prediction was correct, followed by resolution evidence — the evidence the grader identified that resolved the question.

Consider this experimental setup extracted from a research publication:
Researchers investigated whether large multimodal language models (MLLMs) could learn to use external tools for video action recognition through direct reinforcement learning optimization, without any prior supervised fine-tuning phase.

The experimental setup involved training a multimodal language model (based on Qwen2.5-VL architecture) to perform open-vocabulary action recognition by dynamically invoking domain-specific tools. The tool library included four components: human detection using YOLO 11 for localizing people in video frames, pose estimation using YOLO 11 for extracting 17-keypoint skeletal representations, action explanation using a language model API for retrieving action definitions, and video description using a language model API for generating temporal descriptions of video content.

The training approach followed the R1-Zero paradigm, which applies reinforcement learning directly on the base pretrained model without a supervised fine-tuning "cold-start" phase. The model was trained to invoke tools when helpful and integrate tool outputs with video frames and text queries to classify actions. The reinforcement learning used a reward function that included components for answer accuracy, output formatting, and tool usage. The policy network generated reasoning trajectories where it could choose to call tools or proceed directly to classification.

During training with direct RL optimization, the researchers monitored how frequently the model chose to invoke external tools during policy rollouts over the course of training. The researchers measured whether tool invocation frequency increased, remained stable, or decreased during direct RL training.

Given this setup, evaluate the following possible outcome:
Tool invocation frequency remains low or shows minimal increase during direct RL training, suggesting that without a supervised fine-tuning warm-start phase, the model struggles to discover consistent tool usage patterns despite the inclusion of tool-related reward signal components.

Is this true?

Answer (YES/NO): NO